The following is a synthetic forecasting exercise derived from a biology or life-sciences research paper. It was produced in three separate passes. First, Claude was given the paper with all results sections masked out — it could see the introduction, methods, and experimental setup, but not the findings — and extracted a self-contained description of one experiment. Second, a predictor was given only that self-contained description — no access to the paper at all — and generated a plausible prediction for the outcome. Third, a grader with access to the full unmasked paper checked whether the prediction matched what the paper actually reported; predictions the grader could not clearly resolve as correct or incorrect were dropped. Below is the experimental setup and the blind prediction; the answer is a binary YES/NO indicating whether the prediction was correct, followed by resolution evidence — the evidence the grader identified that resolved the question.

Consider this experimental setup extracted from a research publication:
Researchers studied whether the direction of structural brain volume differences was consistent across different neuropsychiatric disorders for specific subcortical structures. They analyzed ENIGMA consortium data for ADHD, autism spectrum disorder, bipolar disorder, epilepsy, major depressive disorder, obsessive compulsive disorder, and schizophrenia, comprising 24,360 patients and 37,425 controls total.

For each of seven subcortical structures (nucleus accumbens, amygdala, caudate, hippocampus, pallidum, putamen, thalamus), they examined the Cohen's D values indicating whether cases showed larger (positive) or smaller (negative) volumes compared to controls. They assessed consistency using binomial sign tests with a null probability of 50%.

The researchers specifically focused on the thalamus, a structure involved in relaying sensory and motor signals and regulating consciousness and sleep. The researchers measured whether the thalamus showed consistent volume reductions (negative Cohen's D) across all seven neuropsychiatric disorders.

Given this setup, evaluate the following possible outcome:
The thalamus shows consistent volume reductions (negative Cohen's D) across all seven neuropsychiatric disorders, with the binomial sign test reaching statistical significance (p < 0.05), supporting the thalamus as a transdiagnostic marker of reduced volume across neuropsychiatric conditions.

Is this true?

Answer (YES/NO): NO